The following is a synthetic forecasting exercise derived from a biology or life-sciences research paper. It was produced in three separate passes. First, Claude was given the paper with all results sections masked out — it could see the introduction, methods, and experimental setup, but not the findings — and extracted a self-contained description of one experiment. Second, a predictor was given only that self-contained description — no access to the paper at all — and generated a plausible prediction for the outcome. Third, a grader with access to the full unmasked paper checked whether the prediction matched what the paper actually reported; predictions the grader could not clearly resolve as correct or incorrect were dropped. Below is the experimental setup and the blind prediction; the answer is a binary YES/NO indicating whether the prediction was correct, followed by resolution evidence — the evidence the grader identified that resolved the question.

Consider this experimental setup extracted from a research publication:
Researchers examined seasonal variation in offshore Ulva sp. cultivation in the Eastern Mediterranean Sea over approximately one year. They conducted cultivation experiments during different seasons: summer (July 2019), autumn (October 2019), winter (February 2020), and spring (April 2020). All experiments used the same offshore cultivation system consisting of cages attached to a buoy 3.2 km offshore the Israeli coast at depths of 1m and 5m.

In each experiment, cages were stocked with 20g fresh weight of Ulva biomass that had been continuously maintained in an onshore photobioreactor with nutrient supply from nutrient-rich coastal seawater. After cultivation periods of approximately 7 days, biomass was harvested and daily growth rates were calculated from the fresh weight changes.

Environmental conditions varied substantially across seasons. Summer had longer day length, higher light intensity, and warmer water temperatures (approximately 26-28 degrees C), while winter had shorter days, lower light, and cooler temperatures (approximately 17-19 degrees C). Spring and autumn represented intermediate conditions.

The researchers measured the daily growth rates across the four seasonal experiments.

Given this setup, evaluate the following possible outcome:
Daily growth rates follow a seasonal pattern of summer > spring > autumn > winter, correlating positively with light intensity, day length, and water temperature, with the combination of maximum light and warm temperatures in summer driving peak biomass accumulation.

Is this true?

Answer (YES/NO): NO